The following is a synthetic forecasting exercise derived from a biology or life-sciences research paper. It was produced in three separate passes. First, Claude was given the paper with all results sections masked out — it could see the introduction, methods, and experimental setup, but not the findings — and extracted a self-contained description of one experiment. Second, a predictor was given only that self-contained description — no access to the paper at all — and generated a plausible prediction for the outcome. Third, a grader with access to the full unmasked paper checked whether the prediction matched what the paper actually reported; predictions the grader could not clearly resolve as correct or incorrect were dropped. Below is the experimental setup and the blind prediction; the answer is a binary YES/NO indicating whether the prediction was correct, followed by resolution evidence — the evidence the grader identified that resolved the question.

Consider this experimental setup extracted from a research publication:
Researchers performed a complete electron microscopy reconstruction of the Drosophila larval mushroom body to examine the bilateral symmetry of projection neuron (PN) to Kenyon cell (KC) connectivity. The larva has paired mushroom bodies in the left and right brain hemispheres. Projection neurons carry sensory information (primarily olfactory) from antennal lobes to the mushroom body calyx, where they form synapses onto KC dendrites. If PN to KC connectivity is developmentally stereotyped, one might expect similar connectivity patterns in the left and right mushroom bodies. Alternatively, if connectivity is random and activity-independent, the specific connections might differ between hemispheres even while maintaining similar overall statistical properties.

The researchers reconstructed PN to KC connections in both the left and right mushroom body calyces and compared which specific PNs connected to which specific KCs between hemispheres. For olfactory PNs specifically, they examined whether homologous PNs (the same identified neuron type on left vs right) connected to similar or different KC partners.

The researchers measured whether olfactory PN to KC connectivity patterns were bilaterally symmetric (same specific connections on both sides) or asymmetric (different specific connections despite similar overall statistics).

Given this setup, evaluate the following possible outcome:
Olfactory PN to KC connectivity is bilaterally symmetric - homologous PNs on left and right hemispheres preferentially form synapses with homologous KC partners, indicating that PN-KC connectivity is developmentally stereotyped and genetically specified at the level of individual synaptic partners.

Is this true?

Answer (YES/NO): NO